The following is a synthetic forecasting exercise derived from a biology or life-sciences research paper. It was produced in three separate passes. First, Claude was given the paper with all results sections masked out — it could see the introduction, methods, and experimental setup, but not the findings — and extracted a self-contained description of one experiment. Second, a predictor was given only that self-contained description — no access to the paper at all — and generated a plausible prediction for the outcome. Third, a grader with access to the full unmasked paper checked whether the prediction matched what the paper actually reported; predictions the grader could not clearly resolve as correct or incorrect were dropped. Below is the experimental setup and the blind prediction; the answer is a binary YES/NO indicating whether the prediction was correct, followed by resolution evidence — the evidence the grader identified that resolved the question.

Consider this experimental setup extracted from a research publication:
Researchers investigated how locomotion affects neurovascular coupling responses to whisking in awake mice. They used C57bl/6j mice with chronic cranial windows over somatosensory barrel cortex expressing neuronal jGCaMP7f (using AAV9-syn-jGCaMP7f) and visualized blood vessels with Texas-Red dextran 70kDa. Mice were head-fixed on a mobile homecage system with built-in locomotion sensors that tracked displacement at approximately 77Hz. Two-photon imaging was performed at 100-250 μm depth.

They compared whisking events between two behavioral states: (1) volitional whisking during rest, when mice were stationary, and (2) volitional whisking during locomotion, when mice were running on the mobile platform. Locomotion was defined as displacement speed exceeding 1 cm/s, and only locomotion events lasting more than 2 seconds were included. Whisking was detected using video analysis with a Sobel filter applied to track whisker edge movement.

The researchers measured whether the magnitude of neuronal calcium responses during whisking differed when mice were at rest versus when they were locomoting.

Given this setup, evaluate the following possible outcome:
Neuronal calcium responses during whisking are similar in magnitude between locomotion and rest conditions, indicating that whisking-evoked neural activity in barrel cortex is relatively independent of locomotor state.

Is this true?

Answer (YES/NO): NO